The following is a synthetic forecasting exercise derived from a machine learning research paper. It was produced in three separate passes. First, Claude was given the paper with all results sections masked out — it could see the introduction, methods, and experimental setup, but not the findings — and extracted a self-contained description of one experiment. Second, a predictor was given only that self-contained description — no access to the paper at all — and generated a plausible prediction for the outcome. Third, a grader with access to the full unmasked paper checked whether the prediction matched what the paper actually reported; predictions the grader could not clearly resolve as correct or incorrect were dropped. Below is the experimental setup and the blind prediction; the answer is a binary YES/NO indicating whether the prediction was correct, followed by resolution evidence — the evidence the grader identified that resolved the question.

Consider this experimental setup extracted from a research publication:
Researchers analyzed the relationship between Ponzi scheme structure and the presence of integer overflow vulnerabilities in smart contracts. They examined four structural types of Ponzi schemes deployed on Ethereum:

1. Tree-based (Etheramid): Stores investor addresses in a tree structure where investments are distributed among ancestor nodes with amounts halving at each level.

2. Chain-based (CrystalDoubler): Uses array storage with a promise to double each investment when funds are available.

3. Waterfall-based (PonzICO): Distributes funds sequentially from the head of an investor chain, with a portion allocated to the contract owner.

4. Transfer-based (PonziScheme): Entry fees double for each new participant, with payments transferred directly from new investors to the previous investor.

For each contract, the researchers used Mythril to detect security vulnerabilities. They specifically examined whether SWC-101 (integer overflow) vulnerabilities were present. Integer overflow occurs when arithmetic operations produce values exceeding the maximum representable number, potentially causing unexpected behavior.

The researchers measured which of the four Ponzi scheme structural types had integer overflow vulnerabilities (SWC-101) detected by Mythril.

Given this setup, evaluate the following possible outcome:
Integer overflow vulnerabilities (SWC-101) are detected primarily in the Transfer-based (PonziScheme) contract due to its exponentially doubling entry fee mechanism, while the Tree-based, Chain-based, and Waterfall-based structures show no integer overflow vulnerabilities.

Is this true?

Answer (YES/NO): NO